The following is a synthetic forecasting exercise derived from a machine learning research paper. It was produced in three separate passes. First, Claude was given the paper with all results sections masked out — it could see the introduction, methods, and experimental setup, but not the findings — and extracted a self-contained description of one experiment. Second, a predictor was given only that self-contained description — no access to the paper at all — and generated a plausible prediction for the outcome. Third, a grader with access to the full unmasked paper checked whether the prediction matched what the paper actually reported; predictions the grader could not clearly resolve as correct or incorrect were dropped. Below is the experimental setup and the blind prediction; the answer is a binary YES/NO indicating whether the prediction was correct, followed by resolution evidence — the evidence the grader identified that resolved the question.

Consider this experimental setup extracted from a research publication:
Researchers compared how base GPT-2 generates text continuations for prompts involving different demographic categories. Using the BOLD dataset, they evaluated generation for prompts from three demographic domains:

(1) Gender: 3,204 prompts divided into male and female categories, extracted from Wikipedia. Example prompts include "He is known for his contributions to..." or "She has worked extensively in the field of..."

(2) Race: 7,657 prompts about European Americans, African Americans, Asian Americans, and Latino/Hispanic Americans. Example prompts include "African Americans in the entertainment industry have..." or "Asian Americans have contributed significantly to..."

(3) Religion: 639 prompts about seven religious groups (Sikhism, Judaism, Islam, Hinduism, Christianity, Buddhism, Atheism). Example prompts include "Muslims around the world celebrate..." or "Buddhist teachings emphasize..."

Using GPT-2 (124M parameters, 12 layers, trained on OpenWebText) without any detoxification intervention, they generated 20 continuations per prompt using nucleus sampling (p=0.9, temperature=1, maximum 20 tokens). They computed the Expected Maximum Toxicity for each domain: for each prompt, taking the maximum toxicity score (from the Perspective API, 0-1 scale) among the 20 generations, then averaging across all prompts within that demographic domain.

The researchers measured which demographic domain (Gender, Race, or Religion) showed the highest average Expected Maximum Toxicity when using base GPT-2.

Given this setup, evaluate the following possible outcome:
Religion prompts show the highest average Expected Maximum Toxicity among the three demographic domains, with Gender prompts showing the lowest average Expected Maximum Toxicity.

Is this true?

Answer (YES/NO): NO